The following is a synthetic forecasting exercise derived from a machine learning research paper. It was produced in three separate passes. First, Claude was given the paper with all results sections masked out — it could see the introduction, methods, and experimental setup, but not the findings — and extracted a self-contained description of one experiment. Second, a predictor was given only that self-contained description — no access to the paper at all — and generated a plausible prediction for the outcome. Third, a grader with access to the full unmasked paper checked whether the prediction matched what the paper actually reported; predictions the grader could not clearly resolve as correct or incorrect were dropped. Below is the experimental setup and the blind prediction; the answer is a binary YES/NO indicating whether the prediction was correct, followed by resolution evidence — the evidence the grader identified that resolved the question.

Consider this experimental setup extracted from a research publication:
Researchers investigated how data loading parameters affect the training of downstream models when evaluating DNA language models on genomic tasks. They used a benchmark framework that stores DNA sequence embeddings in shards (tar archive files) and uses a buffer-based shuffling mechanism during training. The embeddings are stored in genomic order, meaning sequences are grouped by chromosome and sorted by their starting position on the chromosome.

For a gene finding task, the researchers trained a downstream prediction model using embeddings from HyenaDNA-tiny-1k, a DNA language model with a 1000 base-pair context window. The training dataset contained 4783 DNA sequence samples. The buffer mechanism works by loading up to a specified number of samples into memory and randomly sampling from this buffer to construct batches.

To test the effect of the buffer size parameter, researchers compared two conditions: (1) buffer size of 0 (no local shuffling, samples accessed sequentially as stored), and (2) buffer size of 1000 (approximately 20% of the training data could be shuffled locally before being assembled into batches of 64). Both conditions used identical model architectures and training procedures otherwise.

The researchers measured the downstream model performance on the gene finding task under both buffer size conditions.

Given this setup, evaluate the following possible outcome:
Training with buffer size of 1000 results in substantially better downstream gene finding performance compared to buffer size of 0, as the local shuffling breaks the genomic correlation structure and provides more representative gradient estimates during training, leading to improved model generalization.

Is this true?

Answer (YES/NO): YES